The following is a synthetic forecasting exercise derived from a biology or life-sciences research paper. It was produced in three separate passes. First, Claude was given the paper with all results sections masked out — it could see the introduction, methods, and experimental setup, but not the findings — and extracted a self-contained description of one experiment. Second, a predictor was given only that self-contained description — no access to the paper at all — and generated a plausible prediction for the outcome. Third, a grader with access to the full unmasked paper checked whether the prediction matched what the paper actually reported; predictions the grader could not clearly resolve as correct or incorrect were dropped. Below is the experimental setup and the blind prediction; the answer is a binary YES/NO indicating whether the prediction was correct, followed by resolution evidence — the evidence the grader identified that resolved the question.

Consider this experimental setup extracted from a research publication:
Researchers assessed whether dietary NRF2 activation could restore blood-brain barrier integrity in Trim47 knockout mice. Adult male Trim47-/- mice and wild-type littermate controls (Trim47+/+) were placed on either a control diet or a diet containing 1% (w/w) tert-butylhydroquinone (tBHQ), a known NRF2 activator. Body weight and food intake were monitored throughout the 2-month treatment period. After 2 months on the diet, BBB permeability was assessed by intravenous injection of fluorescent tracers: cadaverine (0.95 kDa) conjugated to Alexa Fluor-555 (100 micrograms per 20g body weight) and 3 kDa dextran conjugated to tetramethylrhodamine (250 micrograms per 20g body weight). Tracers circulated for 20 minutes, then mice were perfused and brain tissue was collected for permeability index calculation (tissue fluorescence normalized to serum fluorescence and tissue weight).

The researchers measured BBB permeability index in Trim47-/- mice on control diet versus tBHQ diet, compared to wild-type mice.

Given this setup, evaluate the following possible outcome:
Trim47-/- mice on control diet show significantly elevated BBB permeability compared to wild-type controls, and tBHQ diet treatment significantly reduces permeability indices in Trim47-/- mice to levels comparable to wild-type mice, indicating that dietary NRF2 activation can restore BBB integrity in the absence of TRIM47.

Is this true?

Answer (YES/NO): YES